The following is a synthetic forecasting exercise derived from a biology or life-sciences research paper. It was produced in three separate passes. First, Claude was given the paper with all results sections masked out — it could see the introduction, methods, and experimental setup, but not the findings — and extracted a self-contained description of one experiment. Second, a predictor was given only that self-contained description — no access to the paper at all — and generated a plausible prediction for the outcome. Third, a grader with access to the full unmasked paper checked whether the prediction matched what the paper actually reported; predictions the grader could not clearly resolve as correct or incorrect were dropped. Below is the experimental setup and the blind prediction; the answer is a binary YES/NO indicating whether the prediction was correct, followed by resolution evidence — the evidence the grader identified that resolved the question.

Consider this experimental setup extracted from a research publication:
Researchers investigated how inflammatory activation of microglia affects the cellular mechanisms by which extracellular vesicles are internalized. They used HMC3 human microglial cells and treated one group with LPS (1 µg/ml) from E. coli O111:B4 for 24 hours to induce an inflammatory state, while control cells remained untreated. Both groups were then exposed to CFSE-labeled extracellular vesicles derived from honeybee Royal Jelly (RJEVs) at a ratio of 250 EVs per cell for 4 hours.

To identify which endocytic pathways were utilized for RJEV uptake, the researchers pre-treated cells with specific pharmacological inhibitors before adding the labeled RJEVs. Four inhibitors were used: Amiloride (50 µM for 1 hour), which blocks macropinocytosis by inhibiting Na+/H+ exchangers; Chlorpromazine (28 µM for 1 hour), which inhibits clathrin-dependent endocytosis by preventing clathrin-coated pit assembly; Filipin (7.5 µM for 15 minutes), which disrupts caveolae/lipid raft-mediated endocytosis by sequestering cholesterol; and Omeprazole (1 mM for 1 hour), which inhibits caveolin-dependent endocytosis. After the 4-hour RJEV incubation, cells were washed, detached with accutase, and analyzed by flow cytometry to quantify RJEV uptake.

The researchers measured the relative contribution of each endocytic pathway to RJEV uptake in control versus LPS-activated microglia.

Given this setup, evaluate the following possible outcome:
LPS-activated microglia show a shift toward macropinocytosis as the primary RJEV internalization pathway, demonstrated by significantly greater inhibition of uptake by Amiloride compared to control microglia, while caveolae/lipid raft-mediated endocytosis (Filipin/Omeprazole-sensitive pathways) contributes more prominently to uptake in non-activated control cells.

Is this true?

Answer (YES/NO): NO